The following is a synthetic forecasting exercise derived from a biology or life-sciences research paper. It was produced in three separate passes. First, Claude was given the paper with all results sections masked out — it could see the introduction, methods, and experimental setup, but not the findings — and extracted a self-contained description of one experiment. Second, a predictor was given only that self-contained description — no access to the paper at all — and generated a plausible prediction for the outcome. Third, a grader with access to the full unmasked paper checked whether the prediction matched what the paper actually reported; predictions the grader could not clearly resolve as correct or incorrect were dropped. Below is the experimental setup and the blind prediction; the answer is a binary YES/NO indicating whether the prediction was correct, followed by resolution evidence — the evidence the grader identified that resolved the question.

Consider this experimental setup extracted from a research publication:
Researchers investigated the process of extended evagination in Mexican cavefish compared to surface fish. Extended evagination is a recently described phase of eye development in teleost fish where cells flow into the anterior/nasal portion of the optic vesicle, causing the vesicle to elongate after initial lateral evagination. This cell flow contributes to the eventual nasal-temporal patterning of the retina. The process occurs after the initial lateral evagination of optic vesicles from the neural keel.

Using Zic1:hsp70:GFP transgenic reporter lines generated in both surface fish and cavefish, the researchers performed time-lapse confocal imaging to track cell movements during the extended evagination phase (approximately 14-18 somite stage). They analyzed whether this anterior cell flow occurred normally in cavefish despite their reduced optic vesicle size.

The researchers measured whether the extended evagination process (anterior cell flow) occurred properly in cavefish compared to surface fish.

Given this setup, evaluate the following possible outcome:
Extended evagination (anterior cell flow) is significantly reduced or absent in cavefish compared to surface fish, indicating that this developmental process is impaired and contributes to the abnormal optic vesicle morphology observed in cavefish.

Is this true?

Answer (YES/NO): NO